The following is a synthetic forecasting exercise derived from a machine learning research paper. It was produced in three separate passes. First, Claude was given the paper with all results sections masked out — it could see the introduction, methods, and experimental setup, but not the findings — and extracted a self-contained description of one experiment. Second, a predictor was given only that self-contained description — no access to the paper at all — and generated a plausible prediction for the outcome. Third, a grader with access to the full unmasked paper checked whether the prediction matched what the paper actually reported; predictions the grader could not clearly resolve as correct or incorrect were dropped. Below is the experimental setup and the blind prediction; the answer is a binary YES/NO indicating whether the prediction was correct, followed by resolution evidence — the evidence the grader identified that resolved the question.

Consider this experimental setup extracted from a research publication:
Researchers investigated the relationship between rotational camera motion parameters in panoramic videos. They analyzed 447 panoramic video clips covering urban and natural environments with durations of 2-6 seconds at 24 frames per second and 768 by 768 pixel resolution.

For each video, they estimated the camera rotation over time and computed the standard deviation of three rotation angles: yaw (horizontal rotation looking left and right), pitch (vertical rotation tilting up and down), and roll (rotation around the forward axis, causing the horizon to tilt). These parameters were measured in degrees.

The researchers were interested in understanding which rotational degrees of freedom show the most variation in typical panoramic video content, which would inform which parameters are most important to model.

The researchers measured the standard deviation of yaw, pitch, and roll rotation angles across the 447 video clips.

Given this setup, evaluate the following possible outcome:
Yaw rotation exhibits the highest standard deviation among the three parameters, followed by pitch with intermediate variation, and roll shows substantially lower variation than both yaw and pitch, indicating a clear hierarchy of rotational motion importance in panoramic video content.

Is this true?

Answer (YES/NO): NO